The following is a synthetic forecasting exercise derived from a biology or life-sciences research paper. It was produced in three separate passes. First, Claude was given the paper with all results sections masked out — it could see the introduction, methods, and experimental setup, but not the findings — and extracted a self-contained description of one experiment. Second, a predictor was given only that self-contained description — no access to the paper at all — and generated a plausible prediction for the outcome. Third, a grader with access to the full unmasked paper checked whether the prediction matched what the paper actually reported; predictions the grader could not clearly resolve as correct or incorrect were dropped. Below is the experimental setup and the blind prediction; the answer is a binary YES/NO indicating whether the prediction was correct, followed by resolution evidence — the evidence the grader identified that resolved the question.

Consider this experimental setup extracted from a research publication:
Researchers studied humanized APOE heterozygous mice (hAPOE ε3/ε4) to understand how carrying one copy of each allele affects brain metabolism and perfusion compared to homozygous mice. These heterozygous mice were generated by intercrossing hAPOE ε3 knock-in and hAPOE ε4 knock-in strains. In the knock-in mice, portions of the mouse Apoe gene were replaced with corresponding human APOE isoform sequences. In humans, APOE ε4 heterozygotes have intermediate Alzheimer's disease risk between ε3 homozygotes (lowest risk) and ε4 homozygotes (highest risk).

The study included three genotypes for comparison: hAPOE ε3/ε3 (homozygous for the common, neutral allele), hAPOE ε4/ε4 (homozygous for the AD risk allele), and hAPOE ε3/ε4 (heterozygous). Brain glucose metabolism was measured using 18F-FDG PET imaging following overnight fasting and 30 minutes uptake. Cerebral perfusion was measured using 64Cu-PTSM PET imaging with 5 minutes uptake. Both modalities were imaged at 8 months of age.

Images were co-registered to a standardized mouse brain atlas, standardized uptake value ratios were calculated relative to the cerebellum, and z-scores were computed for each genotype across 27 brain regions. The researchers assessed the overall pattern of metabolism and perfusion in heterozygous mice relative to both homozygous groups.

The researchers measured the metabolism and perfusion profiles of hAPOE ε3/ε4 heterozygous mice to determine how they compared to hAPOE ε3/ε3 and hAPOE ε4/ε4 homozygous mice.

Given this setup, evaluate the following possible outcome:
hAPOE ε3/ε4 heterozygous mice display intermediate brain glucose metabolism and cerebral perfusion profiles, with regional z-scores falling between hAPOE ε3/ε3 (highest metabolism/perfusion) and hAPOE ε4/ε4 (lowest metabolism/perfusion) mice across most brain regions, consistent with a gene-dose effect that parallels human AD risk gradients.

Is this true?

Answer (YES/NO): NO